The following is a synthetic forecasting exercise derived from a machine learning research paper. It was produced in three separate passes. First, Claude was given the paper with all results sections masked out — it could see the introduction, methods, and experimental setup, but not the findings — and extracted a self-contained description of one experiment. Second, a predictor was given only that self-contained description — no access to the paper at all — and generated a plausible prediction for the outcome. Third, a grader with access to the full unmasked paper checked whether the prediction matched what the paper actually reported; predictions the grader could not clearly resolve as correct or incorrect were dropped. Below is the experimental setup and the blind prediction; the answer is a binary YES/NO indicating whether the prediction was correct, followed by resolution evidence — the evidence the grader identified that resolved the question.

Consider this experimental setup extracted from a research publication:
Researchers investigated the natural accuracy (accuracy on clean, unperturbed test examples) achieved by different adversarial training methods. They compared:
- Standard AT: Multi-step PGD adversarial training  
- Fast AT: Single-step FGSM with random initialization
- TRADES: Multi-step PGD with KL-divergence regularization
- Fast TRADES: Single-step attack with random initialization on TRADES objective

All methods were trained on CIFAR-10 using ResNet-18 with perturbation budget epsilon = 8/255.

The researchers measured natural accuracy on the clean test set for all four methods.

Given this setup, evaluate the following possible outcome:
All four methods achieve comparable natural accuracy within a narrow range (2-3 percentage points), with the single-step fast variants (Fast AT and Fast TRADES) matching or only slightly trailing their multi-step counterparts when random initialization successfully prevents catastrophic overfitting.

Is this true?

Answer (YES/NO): NO